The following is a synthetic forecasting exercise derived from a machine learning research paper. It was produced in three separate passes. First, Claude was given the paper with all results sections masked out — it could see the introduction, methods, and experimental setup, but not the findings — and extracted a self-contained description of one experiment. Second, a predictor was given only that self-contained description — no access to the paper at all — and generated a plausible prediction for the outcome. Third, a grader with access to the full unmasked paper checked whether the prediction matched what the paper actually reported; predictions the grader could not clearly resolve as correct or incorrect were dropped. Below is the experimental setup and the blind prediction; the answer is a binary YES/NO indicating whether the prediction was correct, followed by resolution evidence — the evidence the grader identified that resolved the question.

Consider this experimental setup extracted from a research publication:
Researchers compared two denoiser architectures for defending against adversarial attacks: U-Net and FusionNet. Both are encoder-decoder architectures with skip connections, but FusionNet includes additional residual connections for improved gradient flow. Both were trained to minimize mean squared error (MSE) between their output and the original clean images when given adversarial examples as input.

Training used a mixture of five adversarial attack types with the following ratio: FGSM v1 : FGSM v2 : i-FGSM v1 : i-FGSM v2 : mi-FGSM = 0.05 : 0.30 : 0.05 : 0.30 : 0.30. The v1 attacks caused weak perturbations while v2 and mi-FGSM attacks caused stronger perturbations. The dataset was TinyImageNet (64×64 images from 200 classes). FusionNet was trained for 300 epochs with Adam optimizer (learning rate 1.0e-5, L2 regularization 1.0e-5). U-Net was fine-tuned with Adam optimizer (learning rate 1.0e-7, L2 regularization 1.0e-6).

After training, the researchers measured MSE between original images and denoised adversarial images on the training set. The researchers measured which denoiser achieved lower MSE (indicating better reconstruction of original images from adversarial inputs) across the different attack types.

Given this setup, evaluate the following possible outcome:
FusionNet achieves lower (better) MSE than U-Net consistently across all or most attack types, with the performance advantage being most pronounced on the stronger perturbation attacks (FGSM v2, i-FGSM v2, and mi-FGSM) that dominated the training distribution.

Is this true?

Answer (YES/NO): NO